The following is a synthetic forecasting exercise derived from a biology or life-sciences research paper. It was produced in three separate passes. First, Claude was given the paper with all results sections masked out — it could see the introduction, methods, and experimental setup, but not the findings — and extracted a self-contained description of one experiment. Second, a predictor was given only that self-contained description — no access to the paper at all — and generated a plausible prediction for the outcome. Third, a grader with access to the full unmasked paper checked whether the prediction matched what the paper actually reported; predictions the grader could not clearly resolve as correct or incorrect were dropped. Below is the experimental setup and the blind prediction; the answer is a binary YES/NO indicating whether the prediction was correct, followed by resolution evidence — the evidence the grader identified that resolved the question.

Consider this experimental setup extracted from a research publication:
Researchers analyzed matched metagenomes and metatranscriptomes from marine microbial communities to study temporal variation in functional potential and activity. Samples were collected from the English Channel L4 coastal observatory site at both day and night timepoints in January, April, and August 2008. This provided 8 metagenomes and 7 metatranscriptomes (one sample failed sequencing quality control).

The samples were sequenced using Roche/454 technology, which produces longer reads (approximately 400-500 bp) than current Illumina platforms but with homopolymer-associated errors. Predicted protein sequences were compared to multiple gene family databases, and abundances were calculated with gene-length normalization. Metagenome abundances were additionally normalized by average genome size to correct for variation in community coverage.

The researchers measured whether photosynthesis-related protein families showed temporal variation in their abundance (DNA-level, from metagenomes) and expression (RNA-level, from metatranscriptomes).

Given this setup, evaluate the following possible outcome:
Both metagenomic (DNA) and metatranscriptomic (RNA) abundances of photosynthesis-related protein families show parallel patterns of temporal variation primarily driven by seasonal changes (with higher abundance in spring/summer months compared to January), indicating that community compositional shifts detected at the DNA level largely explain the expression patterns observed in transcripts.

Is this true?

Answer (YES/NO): NO